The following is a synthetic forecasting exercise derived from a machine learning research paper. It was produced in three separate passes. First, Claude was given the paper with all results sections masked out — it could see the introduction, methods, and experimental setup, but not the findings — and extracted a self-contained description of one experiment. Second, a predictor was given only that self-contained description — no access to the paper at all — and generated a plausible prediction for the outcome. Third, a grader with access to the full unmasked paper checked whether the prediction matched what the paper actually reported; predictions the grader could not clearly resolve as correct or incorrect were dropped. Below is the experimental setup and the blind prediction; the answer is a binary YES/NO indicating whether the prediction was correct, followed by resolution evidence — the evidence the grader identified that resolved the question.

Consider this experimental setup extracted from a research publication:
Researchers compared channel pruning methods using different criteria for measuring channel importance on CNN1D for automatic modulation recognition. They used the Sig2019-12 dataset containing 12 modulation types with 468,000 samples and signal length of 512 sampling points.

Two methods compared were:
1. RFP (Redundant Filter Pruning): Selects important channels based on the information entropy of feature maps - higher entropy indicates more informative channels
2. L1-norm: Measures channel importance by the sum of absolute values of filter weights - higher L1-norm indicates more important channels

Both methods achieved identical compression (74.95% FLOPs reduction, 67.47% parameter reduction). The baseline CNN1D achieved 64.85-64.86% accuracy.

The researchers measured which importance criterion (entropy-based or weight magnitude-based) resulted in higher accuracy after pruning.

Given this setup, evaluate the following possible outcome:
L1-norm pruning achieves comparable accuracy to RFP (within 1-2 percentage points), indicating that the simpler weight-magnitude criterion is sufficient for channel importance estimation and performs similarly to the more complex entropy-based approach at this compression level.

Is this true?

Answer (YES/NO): YES